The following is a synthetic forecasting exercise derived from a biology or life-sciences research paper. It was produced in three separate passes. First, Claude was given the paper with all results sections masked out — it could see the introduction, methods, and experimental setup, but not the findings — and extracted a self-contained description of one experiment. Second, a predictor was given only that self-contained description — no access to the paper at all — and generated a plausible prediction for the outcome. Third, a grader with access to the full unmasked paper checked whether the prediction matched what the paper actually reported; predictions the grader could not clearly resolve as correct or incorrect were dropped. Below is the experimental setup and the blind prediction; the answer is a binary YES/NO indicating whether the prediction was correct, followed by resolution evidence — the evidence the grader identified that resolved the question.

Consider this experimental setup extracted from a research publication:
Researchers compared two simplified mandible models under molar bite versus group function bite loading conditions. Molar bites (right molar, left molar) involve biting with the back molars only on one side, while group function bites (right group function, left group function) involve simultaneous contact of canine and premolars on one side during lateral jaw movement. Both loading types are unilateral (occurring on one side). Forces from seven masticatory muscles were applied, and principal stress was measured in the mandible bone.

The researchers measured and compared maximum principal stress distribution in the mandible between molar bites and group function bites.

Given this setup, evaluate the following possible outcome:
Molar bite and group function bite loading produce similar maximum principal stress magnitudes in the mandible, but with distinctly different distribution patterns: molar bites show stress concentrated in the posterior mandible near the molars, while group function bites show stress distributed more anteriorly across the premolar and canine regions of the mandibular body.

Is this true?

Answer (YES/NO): NO